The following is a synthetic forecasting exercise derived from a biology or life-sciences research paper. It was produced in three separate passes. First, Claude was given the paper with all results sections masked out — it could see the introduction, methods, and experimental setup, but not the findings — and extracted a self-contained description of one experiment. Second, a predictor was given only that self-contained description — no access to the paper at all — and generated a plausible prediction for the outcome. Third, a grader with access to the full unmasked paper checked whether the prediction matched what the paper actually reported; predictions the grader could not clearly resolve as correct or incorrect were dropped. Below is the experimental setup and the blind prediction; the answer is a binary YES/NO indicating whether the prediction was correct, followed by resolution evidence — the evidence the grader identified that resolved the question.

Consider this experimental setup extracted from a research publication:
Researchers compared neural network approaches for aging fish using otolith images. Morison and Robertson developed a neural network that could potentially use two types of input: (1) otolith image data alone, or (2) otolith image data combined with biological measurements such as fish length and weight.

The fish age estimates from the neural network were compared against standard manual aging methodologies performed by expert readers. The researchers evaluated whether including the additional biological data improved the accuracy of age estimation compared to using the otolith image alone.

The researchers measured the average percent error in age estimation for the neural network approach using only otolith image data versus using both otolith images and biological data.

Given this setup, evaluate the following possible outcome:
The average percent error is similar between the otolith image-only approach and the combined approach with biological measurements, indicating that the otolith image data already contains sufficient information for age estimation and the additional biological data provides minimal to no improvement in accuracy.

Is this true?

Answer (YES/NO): NO